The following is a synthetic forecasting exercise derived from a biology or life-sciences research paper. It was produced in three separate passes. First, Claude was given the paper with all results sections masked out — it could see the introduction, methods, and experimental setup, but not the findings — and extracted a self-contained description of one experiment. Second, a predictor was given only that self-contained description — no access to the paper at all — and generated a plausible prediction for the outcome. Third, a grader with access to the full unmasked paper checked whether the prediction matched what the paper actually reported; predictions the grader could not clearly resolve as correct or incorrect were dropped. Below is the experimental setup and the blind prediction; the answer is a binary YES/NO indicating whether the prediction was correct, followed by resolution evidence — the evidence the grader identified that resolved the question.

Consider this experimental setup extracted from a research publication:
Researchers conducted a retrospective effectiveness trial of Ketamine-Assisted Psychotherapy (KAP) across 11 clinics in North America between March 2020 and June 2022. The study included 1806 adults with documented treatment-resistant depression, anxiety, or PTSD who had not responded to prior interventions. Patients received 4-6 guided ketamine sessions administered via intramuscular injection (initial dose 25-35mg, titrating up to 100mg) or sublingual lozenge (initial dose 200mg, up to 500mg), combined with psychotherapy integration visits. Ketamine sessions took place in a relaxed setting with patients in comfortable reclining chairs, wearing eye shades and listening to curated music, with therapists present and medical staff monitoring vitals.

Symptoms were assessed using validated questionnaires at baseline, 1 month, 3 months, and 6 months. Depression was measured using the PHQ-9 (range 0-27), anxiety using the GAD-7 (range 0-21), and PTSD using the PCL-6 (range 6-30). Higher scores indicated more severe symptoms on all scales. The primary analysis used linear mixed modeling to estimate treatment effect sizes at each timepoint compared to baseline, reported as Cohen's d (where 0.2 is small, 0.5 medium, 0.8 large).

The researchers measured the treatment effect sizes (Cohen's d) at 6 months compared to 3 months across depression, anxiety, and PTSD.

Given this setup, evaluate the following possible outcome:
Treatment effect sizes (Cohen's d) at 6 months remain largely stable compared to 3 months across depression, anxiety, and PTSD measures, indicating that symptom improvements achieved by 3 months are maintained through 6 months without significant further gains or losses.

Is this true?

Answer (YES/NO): NO